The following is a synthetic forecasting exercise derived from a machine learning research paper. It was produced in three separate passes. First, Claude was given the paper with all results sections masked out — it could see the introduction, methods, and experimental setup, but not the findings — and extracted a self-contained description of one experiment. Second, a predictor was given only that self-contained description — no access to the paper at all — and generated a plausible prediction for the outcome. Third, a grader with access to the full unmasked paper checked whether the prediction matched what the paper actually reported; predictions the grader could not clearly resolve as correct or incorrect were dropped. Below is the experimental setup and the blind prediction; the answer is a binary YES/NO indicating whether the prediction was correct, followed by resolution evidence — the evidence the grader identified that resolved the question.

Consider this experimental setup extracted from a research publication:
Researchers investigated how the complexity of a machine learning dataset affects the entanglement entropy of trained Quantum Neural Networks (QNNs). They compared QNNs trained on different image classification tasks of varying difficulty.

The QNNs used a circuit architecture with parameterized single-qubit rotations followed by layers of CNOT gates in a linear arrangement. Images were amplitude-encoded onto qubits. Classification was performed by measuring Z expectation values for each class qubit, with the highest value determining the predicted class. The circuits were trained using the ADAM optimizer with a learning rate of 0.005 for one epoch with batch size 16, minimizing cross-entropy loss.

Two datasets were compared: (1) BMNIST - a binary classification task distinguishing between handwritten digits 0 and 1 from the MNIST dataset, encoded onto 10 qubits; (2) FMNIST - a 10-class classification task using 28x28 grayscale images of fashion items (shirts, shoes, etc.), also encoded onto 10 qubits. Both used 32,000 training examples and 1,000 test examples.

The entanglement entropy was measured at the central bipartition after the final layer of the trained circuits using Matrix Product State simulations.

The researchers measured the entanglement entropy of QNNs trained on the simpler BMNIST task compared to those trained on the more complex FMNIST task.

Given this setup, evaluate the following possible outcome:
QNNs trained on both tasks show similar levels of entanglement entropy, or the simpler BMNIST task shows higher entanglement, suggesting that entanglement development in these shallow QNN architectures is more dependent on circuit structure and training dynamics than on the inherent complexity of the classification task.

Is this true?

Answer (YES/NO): NO